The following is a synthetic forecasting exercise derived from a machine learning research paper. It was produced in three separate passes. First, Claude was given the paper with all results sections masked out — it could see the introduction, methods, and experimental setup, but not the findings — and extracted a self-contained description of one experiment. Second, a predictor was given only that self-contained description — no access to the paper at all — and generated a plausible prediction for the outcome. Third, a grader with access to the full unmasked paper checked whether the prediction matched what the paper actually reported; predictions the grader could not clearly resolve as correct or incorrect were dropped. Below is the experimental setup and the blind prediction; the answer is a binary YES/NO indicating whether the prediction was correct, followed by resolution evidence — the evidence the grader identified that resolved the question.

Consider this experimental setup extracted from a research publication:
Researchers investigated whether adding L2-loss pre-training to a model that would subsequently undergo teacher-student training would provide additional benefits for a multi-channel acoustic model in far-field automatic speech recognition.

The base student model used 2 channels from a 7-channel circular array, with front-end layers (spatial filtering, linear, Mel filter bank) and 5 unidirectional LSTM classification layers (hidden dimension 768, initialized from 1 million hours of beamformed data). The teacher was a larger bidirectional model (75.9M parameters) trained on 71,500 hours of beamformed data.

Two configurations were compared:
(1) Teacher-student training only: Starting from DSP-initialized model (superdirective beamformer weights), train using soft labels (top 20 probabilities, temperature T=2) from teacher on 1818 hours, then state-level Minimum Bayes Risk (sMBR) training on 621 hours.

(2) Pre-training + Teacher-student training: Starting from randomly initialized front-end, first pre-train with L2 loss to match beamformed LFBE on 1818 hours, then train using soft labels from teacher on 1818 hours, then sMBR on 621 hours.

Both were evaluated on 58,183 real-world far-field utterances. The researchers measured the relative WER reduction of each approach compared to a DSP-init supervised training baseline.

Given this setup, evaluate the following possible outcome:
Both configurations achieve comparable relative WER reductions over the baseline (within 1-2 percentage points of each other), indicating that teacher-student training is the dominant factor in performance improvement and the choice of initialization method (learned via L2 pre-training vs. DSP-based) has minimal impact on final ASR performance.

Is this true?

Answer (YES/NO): NO